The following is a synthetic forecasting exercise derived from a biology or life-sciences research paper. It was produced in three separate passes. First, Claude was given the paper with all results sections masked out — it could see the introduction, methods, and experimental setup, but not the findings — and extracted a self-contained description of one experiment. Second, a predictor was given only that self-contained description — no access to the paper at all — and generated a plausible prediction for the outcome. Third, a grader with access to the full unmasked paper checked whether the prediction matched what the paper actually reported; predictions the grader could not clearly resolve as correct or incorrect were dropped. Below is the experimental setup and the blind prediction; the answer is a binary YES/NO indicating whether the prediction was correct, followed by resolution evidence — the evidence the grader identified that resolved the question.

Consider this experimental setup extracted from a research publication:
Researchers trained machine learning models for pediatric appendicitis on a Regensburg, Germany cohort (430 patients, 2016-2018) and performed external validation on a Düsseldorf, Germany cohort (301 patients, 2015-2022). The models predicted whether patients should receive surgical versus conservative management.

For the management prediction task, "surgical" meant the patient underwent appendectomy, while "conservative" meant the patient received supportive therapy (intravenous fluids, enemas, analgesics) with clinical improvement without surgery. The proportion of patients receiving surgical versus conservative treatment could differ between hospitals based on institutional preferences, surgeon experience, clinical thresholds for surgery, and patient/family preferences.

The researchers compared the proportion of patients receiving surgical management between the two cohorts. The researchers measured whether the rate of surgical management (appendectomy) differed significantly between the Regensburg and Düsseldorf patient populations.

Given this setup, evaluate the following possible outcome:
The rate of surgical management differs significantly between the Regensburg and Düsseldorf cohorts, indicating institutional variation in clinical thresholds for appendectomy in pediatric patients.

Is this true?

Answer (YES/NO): YES